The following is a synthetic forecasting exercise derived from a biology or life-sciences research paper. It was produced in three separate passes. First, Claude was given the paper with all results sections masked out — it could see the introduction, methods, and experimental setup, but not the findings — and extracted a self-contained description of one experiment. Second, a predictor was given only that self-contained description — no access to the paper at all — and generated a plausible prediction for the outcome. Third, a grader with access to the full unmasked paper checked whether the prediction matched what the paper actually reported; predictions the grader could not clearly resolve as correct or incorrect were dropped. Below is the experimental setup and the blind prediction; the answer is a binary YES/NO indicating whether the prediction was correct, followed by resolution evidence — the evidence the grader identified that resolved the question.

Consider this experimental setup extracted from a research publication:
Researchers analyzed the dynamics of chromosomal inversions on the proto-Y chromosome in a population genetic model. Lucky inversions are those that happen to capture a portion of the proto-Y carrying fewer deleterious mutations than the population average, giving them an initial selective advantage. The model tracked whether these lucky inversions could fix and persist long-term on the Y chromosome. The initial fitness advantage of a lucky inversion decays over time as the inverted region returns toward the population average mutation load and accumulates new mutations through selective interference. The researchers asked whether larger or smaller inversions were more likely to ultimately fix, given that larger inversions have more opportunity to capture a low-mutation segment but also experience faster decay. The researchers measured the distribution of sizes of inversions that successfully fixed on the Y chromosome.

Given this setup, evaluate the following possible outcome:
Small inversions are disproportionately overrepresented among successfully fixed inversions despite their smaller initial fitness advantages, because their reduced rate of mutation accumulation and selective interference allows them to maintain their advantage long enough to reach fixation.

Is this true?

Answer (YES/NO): YES